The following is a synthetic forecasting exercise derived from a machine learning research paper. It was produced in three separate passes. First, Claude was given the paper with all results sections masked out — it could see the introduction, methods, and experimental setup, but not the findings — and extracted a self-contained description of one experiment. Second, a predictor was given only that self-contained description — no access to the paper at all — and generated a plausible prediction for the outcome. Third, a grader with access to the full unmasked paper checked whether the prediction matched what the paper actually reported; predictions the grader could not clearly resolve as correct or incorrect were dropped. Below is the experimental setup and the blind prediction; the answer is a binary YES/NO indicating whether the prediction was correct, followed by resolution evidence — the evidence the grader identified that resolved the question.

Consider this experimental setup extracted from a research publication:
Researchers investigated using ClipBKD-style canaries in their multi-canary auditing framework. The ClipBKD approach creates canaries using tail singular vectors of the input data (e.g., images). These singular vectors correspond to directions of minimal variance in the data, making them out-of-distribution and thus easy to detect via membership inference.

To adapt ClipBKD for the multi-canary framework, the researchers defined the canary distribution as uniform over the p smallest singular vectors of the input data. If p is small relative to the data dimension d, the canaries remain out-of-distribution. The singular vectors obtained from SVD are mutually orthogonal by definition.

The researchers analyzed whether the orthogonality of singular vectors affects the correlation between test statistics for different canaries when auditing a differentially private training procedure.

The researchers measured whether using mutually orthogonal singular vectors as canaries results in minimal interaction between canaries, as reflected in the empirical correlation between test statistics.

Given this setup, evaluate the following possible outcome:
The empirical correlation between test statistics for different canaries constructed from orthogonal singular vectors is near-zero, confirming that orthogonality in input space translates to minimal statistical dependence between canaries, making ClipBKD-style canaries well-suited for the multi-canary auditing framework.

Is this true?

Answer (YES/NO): YES